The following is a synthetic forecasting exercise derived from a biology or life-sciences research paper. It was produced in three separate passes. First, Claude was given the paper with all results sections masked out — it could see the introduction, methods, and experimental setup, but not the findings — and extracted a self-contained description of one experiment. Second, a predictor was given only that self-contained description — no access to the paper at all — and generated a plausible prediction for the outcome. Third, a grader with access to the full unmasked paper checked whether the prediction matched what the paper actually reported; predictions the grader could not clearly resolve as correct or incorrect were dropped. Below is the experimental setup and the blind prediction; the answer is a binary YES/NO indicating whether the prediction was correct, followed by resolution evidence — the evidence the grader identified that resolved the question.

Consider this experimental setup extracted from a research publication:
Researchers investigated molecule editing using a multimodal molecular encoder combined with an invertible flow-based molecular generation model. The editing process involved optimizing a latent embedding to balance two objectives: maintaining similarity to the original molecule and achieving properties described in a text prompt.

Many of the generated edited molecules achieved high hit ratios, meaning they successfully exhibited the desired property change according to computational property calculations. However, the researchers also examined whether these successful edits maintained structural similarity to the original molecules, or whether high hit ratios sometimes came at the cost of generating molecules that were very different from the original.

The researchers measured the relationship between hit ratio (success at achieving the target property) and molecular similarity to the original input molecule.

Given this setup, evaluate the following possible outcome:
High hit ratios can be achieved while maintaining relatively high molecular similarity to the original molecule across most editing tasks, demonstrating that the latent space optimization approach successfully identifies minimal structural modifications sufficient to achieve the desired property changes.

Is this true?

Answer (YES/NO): NO